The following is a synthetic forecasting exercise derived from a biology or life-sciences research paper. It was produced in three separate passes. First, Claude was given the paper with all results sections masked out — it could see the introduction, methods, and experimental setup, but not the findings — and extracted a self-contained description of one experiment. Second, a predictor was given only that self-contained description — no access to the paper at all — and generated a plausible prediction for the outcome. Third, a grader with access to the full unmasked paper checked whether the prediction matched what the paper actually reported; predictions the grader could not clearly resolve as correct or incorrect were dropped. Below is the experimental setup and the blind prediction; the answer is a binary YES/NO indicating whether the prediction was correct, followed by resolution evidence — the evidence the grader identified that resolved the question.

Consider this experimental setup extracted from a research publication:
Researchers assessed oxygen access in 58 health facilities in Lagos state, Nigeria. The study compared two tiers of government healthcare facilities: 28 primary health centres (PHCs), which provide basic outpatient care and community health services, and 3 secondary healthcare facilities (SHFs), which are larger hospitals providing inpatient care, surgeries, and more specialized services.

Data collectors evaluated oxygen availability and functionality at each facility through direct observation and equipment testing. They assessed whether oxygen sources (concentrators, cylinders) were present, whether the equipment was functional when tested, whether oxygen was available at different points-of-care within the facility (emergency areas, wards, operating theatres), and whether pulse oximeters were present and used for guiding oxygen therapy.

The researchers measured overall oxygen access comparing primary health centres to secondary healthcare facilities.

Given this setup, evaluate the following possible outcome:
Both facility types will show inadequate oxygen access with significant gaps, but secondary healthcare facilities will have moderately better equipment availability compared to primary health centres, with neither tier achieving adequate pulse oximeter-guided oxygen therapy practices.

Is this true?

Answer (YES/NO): NO